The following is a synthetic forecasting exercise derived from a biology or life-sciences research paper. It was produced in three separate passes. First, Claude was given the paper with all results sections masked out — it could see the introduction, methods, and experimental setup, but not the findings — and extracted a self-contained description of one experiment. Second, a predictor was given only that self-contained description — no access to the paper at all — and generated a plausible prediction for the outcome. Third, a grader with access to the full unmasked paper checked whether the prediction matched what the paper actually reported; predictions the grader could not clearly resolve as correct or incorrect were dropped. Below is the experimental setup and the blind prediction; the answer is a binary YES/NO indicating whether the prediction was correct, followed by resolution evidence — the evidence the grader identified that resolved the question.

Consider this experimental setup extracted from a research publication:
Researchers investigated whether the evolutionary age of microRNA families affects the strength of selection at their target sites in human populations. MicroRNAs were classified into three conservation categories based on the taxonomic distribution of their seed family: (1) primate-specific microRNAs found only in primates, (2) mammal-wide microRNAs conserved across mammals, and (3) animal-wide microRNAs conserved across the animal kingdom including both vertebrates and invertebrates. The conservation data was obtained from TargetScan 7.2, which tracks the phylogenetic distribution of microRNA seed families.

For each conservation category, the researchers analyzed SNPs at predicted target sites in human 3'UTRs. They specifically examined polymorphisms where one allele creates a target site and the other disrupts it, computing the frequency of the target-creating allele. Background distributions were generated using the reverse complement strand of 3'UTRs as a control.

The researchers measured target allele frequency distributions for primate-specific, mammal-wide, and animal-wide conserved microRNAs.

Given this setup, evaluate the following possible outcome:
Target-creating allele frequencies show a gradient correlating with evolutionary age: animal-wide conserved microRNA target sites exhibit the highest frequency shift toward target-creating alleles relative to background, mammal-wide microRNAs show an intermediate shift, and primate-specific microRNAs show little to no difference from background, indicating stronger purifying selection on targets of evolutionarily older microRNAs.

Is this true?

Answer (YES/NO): NO